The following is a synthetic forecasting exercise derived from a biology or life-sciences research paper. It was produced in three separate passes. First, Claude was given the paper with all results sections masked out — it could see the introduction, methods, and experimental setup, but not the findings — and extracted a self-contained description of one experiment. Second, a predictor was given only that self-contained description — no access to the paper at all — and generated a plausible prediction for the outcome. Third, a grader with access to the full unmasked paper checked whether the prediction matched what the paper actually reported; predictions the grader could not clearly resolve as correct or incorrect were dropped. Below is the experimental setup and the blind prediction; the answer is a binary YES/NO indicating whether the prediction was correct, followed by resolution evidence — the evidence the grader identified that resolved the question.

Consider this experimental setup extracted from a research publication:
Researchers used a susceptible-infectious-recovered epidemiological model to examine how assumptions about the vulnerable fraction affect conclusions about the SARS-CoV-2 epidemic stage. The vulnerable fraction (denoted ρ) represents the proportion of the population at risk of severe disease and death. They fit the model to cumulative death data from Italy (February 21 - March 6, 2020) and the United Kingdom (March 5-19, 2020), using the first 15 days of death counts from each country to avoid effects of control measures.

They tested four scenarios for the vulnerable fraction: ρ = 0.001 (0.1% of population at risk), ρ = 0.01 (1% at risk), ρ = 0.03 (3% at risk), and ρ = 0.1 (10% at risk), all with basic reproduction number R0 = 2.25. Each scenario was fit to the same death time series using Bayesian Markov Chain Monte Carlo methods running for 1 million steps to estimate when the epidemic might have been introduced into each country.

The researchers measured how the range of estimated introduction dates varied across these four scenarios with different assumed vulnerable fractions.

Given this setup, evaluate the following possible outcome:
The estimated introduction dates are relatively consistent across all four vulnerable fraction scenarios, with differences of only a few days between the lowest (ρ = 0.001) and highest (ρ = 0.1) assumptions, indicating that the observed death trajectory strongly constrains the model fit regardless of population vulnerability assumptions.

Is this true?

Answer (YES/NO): NO